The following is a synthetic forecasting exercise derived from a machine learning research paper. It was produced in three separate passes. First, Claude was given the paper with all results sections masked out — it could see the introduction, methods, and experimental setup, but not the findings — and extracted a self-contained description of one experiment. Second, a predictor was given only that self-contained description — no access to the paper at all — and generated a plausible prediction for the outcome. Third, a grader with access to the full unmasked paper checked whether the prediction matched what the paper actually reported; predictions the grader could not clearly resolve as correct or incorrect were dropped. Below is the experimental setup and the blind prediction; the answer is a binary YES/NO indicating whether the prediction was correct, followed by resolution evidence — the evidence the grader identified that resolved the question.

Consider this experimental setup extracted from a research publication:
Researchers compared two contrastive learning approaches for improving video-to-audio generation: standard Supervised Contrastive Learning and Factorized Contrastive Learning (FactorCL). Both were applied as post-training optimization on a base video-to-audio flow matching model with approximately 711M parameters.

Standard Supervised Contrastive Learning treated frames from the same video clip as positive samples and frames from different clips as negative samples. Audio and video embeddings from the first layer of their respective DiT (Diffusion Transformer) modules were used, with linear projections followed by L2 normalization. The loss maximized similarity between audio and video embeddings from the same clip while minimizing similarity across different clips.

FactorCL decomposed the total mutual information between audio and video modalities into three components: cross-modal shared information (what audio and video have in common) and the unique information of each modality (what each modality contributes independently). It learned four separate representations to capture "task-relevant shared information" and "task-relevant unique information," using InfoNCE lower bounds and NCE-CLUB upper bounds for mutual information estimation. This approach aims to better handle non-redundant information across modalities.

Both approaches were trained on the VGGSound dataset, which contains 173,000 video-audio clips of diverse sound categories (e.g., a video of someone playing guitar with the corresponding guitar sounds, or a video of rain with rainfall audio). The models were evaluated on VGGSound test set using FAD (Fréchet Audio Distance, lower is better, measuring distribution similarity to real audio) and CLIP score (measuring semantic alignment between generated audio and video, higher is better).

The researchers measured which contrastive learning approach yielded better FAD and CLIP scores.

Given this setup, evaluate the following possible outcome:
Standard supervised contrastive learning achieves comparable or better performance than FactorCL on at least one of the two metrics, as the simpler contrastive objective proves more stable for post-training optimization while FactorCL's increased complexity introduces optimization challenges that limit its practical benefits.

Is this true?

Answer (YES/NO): NO